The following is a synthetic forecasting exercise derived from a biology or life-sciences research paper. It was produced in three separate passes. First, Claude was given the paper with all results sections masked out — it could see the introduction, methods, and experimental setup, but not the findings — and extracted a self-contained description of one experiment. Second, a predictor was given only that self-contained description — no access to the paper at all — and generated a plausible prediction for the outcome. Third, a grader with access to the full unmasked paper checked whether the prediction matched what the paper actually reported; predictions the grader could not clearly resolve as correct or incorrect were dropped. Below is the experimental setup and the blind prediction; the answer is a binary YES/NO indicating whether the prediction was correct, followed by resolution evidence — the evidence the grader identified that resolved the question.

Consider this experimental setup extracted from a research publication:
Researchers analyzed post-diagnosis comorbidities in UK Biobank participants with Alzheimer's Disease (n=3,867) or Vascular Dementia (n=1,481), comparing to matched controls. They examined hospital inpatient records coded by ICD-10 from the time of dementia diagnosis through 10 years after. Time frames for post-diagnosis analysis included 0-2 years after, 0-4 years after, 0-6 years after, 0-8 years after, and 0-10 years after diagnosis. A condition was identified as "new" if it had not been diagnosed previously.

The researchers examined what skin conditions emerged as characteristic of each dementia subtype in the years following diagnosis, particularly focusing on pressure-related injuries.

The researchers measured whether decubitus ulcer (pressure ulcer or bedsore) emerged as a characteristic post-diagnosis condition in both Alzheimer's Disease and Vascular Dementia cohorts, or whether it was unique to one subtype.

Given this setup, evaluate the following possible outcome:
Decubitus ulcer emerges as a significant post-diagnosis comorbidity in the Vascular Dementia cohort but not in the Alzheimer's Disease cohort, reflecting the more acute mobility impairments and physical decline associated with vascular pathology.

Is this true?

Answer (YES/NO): NO